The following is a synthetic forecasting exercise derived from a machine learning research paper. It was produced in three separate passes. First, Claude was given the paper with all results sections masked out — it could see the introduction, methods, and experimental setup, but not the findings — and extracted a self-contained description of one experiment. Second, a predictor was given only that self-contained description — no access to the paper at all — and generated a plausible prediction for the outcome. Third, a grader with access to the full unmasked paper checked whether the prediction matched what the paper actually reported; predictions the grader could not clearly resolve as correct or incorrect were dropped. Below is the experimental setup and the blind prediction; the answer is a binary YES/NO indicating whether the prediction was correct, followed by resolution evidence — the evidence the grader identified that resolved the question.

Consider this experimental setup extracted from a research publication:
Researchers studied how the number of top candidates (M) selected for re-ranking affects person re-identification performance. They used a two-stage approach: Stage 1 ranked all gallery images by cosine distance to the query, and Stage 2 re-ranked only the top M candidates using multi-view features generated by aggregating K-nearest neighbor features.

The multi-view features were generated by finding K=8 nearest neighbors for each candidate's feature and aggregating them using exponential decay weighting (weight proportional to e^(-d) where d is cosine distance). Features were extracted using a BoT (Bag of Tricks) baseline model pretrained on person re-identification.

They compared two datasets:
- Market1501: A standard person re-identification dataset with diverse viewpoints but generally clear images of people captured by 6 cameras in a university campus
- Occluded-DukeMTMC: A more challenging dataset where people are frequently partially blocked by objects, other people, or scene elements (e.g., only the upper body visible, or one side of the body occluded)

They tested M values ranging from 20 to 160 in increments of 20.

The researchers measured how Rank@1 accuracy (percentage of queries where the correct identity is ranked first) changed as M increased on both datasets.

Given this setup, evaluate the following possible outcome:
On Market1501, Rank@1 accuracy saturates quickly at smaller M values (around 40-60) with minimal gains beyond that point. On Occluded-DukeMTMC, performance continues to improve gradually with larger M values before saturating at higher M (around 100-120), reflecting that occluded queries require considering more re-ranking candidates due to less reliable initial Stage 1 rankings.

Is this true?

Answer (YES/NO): NO